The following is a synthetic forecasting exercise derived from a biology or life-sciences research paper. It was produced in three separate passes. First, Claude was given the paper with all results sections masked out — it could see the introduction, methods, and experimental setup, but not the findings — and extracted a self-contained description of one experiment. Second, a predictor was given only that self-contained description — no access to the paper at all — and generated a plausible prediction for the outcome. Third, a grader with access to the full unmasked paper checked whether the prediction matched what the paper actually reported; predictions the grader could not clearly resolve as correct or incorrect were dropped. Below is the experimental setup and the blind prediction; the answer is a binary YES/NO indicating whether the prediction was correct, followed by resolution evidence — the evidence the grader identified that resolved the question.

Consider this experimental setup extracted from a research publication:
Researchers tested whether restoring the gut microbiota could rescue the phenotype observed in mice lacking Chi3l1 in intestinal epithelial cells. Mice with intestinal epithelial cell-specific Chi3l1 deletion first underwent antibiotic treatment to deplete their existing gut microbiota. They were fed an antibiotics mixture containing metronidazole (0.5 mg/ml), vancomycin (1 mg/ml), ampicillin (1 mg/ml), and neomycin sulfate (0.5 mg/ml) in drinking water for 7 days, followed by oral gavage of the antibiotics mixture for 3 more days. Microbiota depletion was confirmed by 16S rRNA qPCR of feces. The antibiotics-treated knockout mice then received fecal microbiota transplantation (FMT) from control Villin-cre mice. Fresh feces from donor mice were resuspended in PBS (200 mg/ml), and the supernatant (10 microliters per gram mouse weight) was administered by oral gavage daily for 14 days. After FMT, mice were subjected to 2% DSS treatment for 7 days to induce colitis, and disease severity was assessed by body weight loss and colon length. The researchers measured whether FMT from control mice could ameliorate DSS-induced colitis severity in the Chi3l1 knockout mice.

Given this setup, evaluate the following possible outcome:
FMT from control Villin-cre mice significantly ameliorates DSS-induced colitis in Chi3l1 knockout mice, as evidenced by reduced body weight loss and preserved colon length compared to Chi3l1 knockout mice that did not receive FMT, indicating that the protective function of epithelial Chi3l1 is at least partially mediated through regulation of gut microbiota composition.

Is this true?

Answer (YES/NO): NO